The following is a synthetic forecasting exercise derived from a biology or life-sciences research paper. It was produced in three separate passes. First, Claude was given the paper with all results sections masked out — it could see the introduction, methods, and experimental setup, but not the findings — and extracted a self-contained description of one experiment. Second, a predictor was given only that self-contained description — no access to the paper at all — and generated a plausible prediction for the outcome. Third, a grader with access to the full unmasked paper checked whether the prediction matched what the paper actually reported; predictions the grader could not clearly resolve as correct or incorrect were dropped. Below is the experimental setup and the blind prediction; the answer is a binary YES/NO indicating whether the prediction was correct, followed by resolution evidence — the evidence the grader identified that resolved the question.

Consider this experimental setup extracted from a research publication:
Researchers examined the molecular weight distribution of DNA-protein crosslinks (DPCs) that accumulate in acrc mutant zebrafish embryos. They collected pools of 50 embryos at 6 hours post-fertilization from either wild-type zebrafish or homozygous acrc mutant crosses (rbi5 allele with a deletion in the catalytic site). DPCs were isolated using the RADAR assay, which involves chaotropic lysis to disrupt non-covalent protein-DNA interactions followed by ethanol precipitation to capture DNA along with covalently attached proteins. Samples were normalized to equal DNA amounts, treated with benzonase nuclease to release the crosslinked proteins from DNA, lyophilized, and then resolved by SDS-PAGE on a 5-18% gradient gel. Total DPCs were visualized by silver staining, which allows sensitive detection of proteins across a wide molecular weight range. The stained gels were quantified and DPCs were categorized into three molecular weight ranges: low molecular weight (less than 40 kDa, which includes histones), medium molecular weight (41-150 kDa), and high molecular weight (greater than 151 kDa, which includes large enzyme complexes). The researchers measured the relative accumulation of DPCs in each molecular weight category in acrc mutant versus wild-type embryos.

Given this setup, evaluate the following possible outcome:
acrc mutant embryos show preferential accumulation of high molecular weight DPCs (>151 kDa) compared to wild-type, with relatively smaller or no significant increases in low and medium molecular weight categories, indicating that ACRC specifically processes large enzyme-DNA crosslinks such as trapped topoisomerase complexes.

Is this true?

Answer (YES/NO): NO